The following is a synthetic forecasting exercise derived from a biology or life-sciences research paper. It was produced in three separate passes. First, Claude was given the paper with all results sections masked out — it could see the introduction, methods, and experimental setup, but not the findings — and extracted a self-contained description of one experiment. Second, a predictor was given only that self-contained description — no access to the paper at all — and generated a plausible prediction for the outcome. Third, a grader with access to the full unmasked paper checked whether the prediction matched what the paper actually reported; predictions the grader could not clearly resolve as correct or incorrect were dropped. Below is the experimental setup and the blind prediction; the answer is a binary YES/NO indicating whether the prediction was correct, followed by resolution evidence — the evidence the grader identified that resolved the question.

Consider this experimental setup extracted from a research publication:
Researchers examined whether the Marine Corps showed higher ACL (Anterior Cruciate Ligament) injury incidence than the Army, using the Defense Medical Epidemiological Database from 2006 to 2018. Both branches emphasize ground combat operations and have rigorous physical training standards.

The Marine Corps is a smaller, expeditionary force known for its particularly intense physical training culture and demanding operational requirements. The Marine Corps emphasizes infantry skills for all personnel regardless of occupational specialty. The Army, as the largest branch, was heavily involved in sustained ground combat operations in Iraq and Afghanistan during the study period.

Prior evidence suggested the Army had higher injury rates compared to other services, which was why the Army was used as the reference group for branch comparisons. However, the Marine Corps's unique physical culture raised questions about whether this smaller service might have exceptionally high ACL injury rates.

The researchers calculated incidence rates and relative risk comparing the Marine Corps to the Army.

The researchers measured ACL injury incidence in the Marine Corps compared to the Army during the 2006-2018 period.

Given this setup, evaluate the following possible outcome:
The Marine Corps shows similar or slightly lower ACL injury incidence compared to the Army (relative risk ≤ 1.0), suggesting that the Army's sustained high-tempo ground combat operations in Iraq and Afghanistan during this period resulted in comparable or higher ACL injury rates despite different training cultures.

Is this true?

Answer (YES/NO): YES